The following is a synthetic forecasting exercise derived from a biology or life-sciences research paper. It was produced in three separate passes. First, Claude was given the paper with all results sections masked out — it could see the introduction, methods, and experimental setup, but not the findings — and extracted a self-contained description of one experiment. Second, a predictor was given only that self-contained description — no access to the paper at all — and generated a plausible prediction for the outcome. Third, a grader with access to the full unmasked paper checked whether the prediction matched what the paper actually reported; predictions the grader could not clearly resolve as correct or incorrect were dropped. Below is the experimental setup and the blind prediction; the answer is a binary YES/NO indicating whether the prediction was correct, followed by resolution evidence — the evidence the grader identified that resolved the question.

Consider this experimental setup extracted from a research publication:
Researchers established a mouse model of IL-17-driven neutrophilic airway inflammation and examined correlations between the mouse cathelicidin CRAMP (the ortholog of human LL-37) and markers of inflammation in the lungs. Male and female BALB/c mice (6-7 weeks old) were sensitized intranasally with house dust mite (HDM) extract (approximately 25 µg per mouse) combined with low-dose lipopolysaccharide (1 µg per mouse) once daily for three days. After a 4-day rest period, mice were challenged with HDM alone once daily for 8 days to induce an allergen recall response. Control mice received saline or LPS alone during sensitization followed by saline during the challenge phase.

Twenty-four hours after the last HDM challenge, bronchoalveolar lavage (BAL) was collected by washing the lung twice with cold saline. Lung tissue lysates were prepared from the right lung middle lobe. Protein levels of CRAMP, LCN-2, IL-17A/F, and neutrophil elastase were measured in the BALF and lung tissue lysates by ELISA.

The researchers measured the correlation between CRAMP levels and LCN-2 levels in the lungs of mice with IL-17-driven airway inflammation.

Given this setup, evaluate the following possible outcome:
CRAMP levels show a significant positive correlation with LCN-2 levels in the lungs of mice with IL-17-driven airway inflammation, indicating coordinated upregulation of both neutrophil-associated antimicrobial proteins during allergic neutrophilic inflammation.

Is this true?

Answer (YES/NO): NO